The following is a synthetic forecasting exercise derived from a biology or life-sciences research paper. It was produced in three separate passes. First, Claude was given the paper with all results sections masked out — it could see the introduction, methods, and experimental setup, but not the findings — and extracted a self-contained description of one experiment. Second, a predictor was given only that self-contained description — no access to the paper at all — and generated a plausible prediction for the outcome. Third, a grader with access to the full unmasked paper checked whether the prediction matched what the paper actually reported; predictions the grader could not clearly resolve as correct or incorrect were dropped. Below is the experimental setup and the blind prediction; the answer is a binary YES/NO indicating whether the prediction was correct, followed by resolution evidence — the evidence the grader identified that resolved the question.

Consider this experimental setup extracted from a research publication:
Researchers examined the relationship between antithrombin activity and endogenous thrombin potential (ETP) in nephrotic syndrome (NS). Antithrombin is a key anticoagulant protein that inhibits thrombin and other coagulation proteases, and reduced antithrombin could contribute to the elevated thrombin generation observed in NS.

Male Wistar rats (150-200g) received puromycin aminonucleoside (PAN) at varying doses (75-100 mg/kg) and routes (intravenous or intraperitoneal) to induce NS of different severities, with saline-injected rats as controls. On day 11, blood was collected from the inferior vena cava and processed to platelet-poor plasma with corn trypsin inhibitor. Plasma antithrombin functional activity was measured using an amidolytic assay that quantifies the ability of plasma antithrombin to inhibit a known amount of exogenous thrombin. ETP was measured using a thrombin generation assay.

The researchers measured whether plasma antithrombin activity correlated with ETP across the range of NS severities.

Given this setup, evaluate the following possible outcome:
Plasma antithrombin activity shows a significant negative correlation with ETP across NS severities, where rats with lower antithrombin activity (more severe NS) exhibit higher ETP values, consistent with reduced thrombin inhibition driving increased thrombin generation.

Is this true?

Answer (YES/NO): NO